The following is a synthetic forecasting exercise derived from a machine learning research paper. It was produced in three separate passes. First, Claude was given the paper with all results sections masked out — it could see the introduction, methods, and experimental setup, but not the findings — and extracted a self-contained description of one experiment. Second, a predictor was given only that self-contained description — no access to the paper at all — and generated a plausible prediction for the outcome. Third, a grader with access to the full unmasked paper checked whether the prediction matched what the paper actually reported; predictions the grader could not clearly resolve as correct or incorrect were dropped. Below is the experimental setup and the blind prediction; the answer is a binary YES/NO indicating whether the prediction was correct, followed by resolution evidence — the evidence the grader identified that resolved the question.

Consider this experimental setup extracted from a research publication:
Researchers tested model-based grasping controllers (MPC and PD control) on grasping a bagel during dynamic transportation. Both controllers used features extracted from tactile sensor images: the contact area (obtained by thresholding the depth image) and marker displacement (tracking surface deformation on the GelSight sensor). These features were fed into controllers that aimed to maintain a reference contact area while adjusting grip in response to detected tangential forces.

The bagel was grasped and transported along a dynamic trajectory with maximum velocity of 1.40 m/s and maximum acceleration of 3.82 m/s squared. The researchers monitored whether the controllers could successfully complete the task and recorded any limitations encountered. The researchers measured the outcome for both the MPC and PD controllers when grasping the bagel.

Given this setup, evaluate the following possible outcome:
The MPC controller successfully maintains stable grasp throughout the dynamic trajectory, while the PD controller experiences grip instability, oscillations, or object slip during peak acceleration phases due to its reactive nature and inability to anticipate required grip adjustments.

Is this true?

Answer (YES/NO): NO